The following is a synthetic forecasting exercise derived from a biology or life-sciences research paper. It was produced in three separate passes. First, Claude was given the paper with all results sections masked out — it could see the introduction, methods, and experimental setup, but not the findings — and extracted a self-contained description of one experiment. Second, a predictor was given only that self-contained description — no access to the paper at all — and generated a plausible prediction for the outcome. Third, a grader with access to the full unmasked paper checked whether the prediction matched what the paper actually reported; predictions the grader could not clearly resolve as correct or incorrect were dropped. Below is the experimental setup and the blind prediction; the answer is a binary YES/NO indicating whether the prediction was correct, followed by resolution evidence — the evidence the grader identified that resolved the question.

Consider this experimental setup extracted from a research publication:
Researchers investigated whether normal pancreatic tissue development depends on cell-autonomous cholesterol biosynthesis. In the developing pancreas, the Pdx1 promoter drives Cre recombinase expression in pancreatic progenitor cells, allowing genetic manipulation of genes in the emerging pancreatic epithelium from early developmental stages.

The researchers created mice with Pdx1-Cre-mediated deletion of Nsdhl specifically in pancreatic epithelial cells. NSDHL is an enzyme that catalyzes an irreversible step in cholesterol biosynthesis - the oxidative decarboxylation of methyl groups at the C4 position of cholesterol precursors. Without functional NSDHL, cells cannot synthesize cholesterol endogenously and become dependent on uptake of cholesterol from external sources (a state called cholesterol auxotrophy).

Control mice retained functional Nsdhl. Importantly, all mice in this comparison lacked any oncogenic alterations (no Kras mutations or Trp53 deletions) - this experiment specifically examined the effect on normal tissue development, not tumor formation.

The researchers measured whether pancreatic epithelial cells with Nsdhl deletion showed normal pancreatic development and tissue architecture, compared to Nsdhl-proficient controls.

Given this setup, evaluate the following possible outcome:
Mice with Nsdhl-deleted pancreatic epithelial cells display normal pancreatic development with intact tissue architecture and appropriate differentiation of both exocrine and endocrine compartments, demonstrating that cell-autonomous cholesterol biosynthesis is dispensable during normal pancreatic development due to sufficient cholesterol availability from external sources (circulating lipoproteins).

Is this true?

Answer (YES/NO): NO